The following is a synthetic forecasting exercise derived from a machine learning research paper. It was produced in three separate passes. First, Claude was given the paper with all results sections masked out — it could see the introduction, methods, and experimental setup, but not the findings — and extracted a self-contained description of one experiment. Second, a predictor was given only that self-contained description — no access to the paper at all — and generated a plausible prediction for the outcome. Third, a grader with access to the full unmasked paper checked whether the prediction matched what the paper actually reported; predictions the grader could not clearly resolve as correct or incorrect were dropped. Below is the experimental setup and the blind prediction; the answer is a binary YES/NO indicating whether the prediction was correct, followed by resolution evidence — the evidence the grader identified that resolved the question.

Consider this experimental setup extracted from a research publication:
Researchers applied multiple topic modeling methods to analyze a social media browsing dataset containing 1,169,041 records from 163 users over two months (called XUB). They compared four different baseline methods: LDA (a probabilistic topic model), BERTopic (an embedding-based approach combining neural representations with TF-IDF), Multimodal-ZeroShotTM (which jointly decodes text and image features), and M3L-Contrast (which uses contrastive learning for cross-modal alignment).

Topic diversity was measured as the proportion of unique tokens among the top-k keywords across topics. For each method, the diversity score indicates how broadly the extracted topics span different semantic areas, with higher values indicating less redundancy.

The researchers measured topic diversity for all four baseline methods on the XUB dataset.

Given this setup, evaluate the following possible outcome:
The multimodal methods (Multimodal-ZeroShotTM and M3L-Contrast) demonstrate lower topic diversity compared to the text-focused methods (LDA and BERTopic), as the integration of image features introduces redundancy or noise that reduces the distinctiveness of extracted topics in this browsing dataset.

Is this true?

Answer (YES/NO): NO